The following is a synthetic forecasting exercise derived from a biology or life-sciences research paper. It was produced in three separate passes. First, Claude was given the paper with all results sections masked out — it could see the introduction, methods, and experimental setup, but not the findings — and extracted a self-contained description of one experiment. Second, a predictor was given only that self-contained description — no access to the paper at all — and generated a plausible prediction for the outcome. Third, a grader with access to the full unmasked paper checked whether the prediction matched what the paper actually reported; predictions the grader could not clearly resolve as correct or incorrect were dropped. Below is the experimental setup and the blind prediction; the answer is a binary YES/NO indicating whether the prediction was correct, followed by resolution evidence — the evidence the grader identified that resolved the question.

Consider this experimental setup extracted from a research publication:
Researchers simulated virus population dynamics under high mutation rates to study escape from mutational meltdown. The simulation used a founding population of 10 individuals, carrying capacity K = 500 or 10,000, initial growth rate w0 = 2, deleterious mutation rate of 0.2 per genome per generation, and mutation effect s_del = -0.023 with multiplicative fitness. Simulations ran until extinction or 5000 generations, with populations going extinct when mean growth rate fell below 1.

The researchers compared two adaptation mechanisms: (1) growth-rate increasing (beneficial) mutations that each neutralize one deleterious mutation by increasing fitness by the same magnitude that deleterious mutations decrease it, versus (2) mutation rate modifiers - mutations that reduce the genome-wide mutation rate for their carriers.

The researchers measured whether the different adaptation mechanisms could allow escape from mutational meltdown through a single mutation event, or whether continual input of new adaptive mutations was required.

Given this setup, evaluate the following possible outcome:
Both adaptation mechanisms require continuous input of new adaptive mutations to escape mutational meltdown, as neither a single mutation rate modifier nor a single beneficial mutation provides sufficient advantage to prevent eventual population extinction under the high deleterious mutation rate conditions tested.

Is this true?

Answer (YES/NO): NO